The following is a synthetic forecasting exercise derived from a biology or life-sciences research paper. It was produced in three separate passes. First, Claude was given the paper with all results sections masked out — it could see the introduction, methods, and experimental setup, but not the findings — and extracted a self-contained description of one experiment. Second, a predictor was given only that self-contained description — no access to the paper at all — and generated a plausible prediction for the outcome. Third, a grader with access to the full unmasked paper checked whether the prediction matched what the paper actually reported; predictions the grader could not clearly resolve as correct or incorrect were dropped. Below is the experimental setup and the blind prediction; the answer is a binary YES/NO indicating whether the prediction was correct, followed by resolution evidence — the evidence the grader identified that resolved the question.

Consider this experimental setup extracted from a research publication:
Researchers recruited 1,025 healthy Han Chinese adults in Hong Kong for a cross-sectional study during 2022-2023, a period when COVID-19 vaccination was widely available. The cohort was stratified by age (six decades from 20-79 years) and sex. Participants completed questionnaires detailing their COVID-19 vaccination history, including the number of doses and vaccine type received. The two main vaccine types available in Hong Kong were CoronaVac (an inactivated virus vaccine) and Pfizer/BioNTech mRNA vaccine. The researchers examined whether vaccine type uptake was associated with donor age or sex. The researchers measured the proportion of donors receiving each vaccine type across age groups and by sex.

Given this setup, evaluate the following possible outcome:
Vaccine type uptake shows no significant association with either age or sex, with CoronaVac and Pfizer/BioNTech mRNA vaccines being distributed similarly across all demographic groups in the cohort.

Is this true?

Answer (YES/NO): NO